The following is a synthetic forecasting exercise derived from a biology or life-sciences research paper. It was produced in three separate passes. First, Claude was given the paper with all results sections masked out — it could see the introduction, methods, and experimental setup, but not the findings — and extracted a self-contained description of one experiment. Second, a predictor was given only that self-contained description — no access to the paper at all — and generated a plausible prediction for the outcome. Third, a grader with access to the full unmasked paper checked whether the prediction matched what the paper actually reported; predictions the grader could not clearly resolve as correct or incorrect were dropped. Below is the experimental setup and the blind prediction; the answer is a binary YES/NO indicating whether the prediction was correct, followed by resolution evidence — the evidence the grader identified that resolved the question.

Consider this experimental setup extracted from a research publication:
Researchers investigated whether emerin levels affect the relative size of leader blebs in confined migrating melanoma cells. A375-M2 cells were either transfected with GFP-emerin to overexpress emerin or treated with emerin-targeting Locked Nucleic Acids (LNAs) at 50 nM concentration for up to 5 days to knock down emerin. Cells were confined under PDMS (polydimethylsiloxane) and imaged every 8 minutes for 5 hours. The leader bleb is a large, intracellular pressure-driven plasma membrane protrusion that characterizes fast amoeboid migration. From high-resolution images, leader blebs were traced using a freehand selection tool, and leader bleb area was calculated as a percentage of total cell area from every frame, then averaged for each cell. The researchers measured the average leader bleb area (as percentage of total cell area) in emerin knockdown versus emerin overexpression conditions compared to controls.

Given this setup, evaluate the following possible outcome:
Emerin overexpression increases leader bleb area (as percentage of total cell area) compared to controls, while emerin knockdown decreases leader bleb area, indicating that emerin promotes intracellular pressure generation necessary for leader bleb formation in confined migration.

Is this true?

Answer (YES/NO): NO